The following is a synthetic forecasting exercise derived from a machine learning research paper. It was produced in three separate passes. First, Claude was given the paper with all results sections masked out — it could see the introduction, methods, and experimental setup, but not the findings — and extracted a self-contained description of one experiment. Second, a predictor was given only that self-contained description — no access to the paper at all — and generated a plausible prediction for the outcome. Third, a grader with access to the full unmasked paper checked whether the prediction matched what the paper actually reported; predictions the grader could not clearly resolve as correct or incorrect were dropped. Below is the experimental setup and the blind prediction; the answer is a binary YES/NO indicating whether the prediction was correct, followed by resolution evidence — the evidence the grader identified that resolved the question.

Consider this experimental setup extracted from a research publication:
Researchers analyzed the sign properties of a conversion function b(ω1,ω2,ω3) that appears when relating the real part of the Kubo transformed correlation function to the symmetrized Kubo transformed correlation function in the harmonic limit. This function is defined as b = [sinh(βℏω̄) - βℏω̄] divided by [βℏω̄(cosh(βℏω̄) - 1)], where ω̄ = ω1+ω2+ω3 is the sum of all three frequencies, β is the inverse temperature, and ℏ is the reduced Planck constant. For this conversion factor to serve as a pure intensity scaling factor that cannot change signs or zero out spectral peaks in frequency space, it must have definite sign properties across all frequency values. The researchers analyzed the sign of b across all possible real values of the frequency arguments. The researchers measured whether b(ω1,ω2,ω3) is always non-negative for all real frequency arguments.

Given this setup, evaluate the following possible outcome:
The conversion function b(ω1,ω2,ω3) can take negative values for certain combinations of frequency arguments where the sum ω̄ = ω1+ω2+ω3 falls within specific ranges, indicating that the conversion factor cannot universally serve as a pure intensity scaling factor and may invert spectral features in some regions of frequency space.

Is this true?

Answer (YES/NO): NO